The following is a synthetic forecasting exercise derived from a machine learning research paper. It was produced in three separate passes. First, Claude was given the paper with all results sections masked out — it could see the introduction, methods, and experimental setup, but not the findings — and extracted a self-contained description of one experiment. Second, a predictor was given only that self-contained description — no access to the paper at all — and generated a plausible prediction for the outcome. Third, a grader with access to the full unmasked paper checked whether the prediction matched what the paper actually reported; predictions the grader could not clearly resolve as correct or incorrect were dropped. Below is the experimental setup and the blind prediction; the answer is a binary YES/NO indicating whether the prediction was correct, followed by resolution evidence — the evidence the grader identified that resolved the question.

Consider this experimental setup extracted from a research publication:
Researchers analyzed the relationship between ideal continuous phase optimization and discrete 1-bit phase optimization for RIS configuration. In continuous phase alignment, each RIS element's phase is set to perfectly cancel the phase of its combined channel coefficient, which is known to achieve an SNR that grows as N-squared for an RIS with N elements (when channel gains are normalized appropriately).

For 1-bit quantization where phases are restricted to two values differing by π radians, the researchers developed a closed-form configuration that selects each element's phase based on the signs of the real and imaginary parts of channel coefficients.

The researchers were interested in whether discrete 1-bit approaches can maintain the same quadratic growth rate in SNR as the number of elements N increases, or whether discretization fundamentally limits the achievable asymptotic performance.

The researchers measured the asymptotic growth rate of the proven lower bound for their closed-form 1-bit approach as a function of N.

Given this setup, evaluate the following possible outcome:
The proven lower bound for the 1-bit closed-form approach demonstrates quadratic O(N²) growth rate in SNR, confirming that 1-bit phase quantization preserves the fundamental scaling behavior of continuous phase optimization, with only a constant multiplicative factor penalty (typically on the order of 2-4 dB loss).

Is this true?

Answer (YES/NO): YES